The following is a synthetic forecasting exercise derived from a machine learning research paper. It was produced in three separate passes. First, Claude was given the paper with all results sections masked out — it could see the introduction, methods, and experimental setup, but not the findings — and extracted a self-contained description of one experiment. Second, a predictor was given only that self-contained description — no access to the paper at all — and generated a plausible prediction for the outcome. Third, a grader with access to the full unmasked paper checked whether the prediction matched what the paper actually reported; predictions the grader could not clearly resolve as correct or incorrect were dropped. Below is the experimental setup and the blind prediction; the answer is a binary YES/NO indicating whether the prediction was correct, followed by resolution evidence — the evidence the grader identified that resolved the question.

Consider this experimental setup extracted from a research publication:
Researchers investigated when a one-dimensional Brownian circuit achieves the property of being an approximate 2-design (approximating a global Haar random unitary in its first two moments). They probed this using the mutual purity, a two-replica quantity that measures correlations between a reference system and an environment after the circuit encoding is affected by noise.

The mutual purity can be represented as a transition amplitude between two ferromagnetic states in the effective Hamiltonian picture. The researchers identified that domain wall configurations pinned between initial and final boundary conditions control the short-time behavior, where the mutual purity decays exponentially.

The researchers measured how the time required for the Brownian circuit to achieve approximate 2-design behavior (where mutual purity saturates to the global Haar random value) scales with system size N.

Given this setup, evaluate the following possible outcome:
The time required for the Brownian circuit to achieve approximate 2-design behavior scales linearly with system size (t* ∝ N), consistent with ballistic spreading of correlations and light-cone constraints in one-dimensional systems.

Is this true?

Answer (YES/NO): YES